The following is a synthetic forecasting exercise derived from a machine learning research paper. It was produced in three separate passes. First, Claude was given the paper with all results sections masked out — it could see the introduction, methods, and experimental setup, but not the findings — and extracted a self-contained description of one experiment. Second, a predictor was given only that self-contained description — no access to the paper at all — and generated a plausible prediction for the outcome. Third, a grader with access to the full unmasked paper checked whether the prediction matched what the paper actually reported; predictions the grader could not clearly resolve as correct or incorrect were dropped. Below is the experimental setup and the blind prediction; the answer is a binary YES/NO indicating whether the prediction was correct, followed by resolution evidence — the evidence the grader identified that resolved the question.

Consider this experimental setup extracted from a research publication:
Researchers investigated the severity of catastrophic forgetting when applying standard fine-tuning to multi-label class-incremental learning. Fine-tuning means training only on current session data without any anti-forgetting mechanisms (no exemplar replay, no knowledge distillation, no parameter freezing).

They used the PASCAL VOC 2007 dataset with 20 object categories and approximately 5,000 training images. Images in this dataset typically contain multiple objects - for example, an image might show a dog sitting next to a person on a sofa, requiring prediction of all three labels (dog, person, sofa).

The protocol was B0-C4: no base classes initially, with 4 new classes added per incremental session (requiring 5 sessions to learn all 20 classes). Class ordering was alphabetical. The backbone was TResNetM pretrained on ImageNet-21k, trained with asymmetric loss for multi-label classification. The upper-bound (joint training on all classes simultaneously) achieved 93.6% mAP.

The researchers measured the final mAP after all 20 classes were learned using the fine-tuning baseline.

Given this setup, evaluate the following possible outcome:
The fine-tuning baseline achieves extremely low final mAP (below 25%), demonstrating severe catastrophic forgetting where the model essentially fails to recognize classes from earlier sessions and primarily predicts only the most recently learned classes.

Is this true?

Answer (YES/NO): NO